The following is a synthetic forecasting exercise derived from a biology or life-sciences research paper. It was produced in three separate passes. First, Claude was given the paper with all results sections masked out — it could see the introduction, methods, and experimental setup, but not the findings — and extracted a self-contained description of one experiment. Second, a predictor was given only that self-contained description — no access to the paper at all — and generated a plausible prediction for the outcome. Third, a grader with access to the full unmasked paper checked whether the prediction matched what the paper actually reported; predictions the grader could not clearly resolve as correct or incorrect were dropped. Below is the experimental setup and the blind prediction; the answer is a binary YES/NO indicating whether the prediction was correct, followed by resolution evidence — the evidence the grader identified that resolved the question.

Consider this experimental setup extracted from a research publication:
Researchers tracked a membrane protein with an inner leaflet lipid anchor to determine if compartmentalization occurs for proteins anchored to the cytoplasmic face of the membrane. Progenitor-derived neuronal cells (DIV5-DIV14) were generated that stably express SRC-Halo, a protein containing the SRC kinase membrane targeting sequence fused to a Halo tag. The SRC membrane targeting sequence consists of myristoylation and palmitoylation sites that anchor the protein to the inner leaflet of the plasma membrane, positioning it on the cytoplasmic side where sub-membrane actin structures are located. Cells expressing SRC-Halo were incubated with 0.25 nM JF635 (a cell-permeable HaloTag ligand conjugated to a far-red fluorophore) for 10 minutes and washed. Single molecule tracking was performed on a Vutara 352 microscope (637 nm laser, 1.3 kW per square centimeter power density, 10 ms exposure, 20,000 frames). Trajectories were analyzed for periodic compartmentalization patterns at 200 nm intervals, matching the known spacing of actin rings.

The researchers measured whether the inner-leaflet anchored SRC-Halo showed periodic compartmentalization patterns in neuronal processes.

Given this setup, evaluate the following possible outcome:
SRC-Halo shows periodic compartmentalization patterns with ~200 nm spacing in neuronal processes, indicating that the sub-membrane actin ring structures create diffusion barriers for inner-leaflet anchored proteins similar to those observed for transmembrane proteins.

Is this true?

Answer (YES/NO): YES